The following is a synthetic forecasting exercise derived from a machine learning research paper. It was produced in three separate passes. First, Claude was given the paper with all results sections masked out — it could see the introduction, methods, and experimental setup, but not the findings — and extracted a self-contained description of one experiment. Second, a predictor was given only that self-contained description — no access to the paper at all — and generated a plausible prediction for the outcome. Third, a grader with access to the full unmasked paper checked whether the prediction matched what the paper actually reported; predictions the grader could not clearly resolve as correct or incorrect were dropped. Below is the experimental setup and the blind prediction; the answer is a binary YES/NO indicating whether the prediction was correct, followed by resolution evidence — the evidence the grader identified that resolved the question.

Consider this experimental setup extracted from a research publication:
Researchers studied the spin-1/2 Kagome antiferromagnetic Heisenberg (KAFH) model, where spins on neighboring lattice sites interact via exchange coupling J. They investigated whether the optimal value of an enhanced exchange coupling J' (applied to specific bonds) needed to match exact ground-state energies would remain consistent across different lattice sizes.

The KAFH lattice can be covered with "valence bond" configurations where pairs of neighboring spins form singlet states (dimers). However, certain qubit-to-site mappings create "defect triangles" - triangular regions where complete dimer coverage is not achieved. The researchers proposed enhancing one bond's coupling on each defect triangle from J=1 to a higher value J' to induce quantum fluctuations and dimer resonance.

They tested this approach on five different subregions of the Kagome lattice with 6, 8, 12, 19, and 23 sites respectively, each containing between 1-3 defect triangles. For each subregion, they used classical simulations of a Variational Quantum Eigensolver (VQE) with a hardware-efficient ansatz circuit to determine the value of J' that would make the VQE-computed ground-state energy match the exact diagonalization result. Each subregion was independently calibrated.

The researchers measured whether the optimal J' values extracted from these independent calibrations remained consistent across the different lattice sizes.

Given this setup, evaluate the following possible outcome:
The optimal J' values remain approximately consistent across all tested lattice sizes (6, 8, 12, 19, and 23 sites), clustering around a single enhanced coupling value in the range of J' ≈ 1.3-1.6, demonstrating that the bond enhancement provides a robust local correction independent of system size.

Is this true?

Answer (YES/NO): NO